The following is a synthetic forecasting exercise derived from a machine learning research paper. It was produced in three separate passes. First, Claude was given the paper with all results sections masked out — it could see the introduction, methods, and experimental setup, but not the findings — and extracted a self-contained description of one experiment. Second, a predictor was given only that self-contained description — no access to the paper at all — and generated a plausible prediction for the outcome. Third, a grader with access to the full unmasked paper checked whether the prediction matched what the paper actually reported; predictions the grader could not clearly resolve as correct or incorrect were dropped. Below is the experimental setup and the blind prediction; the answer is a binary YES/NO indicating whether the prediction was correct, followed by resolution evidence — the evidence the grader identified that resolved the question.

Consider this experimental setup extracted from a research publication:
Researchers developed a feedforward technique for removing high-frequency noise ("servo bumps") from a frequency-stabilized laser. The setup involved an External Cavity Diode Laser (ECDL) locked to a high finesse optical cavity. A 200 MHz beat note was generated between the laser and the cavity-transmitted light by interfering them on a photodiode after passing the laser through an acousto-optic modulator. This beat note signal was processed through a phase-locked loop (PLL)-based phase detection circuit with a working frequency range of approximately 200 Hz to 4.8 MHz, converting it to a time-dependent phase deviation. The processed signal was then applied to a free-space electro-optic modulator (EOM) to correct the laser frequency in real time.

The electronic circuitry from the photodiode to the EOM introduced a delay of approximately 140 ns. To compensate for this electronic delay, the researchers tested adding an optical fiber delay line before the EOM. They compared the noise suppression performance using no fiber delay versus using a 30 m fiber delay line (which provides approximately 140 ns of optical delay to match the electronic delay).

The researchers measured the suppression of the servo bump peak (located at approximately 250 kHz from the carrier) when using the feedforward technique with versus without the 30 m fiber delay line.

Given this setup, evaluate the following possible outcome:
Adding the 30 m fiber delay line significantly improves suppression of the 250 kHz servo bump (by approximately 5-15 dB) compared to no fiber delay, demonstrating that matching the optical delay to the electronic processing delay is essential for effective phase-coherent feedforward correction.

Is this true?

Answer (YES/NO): YES